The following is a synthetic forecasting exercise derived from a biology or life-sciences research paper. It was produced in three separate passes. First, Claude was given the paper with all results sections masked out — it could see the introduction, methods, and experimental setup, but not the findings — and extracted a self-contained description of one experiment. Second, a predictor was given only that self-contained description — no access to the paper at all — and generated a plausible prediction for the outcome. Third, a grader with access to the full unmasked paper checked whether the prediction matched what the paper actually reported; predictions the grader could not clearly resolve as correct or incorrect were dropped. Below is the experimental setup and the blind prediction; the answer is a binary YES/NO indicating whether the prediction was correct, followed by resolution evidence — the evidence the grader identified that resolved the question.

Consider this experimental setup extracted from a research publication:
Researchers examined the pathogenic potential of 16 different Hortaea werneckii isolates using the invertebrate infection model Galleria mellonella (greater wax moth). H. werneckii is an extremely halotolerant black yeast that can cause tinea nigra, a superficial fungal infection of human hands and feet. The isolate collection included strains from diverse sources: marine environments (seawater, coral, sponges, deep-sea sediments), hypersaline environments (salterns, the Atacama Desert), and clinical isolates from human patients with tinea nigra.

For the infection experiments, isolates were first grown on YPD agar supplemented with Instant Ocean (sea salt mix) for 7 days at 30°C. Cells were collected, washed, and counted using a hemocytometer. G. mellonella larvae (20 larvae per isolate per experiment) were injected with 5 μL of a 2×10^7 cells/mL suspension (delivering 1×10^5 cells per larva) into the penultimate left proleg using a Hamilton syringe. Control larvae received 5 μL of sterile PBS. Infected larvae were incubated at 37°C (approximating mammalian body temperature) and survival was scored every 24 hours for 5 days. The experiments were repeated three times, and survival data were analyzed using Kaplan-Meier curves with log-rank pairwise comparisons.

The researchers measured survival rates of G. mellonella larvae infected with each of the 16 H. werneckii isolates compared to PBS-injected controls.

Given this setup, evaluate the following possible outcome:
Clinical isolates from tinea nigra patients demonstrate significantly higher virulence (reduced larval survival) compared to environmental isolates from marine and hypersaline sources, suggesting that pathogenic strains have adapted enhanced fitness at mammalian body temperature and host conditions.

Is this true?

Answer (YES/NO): NO